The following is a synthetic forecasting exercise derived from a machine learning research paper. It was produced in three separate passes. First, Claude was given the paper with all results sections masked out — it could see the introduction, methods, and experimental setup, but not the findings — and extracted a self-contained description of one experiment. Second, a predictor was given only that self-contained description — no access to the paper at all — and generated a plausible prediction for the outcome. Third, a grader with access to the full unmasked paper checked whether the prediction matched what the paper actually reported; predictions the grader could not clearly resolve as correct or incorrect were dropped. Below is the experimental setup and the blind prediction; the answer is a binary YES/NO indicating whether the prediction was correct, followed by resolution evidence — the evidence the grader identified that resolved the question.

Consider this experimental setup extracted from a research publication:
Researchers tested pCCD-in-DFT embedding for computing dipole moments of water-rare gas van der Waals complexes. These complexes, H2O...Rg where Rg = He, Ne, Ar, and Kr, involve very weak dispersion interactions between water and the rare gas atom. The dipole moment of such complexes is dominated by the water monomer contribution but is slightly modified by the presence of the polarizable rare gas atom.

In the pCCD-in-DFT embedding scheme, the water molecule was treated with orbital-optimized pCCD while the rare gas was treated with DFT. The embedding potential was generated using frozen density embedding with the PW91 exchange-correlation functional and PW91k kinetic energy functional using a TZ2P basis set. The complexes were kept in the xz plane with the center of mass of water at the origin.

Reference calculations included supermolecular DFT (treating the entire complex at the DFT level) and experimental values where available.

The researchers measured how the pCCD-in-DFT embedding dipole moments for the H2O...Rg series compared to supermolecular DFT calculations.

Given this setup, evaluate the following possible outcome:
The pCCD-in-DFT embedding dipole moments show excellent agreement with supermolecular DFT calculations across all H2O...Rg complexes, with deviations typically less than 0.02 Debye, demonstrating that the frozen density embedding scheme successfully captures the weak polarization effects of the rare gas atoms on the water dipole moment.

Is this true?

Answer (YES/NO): NO